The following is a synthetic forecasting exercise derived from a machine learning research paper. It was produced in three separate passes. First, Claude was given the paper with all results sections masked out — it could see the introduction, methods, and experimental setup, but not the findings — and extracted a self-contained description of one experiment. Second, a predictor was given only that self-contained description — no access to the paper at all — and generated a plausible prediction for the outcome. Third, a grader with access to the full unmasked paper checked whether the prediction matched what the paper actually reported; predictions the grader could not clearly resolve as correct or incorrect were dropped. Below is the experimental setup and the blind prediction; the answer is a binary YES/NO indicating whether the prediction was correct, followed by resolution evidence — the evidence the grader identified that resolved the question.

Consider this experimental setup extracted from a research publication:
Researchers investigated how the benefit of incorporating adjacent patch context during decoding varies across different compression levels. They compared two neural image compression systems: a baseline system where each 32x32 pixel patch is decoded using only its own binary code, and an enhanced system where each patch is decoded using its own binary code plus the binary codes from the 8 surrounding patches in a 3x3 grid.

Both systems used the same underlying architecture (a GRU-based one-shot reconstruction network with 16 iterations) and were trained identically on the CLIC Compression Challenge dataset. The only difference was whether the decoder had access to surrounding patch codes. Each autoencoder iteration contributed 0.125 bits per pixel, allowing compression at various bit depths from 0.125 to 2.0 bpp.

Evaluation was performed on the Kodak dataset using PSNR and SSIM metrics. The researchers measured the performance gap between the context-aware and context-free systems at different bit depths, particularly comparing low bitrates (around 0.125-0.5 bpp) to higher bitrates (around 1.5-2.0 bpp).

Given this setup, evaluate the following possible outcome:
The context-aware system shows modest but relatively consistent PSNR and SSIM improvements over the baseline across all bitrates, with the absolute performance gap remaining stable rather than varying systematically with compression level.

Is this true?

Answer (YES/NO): NO